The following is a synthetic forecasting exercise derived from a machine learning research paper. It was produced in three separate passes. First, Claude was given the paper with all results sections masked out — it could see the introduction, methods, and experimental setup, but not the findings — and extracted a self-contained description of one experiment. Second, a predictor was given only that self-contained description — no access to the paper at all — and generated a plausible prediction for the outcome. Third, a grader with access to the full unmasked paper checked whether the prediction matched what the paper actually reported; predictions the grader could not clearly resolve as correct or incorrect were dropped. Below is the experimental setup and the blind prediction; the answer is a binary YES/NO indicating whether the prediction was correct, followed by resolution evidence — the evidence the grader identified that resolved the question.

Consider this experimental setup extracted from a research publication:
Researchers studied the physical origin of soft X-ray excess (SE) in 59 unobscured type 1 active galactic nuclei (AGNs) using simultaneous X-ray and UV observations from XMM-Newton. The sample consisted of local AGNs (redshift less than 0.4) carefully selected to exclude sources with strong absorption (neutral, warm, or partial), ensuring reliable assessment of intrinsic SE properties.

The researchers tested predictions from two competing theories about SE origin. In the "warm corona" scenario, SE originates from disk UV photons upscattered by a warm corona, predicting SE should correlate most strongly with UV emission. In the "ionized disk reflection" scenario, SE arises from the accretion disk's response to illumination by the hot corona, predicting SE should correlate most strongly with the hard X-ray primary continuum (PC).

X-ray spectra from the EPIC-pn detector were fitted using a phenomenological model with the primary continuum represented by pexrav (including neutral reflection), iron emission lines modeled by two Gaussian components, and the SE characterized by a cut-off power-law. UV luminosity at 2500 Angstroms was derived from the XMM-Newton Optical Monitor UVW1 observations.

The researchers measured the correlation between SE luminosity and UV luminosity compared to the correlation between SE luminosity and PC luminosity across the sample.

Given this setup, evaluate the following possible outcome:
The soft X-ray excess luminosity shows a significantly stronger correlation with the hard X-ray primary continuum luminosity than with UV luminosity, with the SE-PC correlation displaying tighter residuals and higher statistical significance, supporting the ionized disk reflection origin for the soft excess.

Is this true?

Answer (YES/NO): NO